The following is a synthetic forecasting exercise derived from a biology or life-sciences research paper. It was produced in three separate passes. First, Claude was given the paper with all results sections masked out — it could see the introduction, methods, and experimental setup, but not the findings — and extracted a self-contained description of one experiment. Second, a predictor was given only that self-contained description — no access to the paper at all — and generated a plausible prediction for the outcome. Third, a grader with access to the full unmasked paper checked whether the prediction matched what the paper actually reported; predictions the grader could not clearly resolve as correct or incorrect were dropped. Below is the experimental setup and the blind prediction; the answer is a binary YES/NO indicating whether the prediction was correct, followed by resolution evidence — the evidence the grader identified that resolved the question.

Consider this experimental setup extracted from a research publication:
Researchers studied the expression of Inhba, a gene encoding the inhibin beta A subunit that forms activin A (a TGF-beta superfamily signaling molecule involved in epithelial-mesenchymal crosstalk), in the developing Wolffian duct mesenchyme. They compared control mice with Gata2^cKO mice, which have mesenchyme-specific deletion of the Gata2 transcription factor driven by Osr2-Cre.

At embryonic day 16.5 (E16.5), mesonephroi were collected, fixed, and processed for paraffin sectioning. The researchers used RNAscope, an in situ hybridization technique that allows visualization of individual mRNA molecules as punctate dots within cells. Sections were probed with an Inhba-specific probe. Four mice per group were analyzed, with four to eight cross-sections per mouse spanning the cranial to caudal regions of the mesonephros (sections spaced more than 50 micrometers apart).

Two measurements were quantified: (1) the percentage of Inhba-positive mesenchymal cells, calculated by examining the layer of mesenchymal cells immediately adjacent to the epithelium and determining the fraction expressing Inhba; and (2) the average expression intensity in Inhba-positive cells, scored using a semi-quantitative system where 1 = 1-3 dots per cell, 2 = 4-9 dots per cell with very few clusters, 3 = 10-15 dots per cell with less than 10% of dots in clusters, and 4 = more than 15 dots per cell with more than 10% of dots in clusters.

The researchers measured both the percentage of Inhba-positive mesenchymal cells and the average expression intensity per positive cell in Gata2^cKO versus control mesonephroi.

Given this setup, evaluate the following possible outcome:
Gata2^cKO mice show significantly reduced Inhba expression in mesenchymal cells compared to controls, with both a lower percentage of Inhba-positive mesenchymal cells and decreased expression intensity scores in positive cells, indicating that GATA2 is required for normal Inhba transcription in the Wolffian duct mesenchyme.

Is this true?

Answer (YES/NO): YES